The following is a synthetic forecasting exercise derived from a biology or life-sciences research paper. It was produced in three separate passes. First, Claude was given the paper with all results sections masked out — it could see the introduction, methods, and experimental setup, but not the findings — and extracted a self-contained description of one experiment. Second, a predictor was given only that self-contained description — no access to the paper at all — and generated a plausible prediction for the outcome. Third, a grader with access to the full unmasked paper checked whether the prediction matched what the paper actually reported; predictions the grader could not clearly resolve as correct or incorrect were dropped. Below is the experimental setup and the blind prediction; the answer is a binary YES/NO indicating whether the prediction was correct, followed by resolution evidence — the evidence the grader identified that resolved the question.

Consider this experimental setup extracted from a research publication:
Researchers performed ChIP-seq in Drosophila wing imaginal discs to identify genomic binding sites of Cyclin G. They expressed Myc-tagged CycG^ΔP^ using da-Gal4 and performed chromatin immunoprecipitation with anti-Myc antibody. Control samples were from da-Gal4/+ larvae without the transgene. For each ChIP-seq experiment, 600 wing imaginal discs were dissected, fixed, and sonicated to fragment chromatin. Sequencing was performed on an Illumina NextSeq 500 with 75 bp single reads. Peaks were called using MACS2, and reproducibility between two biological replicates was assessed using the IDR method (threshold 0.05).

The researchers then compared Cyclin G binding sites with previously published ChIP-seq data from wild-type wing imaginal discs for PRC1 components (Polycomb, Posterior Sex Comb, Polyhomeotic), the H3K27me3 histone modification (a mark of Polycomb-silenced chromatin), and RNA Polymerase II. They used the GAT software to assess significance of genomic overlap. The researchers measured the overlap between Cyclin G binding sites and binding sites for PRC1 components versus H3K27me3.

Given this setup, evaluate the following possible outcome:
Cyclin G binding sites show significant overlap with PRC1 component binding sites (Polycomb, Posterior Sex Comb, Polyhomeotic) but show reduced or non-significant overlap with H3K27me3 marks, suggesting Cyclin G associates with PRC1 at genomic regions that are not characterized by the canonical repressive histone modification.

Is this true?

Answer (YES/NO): YES